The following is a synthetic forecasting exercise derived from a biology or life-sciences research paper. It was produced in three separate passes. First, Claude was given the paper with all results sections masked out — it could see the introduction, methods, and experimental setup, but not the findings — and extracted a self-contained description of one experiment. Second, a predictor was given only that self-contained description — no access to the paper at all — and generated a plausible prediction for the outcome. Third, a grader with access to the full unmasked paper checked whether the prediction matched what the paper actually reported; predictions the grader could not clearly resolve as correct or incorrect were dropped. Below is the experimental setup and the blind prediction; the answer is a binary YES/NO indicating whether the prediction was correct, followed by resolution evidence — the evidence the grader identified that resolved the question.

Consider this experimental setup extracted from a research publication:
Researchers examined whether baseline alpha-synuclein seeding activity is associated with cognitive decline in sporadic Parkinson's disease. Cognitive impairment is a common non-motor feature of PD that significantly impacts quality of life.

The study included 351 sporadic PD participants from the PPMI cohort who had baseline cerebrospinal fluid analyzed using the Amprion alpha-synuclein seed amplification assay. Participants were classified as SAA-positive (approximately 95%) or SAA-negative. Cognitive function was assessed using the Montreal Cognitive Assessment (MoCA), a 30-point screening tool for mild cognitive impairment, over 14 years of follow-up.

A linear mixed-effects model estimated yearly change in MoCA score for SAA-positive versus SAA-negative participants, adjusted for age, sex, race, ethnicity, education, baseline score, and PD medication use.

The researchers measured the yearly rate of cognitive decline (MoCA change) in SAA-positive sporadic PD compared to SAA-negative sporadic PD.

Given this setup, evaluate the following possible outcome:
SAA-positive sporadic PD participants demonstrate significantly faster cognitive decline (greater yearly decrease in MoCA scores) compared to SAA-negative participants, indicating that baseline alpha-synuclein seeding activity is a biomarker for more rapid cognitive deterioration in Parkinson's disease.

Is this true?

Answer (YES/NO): NO